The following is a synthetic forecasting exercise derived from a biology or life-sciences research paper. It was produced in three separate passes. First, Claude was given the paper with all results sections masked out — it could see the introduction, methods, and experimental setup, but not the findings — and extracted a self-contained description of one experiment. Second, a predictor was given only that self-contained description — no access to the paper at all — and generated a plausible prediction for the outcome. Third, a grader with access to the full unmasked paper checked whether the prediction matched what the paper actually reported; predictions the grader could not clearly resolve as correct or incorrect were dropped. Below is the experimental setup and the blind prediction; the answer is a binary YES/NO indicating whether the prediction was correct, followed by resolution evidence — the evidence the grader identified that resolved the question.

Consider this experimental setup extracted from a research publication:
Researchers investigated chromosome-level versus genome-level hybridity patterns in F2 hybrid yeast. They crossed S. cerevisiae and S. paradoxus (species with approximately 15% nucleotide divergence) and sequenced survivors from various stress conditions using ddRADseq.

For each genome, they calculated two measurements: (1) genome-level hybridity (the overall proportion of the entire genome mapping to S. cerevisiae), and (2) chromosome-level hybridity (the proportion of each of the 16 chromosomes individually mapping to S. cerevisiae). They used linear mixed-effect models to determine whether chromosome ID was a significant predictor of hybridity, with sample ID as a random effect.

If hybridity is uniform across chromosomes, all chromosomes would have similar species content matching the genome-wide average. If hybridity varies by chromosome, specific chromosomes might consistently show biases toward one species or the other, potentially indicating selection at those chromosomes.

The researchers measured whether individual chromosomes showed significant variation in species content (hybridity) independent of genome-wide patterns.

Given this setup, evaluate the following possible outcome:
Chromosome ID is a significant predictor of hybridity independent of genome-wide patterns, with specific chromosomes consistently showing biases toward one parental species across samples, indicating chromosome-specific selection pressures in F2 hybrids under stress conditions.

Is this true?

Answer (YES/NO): YES